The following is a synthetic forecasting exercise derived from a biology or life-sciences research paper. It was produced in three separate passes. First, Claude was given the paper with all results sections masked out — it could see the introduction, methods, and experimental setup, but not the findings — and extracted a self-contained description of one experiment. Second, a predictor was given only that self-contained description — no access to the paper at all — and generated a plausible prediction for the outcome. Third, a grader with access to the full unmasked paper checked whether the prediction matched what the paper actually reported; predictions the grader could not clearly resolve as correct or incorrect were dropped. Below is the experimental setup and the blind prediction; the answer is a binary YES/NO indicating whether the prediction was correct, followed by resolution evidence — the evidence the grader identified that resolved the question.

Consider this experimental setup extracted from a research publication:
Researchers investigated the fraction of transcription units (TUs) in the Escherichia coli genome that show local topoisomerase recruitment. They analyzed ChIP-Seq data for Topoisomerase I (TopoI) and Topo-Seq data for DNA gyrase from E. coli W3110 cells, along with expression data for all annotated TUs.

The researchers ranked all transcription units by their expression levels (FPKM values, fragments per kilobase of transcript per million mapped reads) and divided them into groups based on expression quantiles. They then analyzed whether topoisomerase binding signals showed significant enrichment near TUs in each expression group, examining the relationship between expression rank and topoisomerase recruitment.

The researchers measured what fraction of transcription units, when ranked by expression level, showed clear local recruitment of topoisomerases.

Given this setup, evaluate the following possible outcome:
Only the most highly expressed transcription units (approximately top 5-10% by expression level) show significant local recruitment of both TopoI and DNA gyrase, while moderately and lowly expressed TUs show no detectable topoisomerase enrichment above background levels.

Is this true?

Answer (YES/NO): NO